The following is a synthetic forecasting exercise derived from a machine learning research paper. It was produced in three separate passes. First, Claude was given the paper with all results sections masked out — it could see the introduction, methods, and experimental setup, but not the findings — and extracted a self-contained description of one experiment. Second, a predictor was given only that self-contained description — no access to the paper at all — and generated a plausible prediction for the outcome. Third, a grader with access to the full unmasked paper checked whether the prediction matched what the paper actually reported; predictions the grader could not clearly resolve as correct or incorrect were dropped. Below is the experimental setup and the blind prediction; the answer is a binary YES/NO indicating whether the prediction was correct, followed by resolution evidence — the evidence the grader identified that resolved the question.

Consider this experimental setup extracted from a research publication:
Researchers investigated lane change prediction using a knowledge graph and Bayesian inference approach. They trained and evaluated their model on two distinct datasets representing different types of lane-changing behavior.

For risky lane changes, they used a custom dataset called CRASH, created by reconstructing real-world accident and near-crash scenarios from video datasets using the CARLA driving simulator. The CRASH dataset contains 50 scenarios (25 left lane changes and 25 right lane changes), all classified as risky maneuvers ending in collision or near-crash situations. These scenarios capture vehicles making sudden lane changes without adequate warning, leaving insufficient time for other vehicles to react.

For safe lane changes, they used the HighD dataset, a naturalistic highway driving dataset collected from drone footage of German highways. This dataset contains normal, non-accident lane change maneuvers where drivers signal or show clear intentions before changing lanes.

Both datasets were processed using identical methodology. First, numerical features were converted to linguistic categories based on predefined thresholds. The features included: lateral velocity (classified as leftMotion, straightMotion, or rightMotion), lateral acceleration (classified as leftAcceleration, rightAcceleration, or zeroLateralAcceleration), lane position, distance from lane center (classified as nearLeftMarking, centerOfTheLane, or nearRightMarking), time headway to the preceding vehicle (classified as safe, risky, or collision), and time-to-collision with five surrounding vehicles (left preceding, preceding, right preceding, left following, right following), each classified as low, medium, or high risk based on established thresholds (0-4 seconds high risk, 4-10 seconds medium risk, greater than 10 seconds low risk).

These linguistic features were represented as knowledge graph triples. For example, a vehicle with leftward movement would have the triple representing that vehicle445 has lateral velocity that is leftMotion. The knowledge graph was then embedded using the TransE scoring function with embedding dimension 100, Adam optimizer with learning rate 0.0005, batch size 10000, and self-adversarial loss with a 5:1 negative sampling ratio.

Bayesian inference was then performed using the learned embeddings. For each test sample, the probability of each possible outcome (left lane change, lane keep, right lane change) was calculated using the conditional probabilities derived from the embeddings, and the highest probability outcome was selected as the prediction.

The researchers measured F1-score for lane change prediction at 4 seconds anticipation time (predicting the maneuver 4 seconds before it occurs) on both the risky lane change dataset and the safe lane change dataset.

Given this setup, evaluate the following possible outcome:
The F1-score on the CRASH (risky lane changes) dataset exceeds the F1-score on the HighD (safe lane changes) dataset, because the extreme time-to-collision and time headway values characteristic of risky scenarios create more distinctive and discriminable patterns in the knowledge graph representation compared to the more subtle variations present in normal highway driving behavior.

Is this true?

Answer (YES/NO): YES